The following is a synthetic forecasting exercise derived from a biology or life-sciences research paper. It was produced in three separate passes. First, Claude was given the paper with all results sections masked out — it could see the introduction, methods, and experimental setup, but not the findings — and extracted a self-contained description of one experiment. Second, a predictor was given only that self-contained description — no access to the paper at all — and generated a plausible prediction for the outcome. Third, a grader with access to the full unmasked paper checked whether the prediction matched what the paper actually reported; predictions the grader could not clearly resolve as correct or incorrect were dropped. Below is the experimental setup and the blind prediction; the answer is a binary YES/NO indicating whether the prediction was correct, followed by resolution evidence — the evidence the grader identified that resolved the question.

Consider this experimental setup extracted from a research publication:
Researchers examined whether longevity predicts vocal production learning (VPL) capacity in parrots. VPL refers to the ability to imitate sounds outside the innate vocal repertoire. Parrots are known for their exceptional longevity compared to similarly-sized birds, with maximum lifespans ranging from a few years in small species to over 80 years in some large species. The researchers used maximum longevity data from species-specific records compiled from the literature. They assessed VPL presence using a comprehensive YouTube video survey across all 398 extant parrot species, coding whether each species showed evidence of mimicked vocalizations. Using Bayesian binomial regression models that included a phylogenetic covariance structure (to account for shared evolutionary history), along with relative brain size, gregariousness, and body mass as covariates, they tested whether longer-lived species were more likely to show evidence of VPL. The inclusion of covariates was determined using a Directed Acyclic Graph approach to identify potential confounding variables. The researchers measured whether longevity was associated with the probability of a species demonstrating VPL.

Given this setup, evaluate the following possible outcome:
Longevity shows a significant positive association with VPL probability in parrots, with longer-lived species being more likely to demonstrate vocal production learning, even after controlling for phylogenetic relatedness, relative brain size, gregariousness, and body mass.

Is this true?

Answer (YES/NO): YES